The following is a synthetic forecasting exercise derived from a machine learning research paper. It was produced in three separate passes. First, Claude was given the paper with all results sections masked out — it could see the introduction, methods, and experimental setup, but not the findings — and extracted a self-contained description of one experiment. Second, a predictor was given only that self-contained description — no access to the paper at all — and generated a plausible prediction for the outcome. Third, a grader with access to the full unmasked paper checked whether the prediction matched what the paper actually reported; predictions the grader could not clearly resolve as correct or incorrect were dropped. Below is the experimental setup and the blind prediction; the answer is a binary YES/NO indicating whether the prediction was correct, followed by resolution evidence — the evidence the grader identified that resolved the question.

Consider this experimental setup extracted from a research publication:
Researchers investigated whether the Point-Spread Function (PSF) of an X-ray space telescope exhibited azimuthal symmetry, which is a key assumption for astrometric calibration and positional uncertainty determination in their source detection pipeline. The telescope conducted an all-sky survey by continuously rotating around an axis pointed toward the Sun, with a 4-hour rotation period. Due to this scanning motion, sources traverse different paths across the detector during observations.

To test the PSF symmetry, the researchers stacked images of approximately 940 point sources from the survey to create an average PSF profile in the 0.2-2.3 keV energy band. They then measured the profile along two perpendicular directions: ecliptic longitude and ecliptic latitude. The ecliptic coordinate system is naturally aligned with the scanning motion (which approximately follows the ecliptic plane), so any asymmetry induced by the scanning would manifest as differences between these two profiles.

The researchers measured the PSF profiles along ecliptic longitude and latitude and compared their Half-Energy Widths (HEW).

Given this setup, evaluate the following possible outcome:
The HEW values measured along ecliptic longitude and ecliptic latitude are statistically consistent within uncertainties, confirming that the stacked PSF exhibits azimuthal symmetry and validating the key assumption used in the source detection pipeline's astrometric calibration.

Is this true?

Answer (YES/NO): YES